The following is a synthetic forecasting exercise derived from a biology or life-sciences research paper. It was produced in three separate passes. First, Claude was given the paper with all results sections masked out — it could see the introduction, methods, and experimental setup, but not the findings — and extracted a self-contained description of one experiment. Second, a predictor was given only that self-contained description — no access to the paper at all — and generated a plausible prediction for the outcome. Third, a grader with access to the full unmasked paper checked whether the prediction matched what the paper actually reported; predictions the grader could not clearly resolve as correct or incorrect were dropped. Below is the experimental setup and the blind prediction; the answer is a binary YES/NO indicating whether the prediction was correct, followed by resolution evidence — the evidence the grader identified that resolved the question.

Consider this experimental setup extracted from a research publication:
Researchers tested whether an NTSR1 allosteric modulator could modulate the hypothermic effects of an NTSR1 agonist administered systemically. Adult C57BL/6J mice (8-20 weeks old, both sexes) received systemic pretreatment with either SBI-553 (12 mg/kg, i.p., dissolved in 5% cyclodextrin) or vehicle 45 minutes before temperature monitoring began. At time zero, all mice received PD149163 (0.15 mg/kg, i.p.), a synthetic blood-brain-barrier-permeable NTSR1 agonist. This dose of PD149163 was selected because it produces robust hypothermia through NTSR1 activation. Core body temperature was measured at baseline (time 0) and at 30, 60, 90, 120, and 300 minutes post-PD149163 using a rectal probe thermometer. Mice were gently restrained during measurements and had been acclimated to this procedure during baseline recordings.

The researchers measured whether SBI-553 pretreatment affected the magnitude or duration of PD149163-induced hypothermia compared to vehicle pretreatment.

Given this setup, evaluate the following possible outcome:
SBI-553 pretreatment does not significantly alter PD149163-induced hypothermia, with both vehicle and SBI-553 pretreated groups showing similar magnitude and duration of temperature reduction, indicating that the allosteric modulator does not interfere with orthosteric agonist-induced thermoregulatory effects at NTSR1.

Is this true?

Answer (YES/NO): NO